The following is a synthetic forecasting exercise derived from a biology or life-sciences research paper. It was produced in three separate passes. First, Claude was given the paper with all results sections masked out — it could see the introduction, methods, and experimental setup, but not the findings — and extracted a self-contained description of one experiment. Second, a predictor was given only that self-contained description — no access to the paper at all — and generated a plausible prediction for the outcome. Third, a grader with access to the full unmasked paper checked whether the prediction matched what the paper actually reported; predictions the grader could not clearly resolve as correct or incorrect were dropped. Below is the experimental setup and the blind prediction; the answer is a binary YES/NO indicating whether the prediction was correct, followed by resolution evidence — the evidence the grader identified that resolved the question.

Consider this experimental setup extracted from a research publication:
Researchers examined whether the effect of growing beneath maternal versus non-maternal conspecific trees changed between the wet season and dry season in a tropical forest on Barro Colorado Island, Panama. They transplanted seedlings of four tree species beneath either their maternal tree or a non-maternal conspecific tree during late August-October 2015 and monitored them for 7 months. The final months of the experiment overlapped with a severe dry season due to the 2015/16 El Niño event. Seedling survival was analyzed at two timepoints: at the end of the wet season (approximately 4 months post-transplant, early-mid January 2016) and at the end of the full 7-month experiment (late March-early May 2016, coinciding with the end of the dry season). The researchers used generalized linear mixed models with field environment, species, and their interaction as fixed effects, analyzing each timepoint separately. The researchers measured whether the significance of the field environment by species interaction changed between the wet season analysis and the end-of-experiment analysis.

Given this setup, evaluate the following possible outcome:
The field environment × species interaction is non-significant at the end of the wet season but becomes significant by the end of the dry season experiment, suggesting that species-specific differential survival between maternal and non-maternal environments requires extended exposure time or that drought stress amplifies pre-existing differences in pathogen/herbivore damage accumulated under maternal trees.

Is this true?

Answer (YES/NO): NO